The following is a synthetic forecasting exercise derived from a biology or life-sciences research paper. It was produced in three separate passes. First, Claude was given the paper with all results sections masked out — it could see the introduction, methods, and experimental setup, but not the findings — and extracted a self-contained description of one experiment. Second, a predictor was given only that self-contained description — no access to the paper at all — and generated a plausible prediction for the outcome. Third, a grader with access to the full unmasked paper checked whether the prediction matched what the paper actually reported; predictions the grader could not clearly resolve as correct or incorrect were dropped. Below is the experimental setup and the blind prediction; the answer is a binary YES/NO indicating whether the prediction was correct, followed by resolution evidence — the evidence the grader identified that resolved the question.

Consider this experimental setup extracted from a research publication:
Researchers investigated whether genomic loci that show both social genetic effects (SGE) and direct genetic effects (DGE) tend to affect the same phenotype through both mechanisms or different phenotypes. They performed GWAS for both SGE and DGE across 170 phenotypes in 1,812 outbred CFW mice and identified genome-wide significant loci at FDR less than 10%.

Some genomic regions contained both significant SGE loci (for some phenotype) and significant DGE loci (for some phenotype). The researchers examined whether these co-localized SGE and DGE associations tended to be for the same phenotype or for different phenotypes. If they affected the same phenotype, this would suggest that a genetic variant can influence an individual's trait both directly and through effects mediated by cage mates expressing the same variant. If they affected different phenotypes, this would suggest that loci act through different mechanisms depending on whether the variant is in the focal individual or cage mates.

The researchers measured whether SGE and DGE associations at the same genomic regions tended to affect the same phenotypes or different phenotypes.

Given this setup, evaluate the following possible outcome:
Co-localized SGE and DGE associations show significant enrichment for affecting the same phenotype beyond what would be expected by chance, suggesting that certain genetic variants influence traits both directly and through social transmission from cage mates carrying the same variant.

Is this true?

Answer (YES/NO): NO